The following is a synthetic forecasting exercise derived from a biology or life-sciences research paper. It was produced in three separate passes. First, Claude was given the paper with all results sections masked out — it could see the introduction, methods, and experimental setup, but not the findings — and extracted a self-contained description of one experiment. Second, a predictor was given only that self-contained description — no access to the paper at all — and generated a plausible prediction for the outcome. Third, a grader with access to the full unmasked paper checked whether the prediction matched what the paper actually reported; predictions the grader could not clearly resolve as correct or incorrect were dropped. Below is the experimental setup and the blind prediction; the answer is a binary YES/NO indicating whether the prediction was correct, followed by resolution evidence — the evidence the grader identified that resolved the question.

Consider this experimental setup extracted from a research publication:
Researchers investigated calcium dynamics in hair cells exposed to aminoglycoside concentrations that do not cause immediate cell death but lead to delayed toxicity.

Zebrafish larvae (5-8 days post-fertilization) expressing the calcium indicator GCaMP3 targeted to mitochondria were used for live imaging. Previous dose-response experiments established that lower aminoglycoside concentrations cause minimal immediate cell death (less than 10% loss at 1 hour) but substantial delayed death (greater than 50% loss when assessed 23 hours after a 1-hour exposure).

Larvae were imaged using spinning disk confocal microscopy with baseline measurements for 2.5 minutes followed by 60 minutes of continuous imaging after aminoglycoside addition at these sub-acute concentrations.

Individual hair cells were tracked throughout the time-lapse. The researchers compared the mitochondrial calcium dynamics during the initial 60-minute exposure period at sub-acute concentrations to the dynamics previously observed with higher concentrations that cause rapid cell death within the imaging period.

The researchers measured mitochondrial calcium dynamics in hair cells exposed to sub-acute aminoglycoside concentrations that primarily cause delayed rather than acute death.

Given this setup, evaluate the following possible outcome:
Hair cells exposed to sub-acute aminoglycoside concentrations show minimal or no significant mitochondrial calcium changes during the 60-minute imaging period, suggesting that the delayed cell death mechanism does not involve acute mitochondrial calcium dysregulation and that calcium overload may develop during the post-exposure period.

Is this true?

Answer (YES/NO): NO